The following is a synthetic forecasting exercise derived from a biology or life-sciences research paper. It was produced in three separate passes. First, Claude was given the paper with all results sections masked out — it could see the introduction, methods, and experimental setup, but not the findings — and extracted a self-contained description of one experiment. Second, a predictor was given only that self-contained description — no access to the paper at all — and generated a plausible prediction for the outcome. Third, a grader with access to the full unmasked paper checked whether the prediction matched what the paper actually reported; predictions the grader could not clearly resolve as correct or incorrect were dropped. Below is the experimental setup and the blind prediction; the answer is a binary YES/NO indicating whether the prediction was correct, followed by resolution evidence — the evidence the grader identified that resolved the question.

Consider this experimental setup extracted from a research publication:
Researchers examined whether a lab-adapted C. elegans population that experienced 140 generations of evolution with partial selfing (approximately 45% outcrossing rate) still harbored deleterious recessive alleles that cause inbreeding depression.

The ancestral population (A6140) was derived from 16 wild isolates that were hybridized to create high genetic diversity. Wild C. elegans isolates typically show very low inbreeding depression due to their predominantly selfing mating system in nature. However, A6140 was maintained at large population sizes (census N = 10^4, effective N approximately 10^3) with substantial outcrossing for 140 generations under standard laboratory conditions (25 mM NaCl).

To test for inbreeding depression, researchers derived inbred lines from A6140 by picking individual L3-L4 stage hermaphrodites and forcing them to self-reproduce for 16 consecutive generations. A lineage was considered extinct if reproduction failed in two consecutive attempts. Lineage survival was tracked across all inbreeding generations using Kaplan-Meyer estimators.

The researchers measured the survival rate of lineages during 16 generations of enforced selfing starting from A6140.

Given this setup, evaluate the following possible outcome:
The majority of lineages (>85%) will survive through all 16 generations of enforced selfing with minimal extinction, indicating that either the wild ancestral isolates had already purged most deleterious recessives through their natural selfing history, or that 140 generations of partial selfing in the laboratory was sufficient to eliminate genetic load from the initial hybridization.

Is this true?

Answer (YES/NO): NO